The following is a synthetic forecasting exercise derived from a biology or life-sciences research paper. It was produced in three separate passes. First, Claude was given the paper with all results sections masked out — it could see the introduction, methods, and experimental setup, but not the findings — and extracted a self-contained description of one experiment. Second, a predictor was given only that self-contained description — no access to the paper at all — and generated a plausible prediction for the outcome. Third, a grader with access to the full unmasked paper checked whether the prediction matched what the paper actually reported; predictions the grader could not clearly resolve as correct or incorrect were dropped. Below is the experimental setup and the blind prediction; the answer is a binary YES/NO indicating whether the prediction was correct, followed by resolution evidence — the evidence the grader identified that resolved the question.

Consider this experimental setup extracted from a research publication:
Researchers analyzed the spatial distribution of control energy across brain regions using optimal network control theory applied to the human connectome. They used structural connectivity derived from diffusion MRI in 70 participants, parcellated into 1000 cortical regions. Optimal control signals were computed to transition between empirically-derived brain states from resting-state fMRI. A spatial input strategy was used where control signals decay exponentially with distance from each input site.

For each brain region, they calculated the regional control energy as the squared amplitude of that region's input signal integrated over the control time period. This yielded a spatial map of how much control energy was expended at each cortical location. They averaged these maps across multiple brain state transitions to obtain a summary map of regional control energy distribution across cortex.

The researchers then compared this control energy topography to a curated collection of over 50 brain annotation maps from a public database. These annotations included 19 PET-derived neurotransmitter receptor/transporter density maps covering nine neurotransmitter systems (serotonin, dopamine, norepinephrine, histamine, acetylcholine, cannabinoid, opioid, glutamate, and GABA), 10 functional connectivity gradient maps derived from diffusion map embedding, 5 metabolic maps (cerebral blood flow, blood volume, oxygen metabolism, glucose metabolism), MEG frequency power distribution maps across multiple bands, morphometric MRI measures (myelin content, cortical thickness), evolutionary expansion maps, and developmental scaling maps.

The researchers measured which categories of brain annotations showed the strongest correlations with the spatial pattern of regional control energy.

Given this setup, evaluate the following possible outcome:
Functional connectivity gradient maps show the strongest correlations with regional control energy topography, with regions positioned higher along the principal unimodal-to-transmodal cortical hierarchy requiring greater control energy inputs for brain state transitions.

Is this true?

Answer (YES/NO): NO